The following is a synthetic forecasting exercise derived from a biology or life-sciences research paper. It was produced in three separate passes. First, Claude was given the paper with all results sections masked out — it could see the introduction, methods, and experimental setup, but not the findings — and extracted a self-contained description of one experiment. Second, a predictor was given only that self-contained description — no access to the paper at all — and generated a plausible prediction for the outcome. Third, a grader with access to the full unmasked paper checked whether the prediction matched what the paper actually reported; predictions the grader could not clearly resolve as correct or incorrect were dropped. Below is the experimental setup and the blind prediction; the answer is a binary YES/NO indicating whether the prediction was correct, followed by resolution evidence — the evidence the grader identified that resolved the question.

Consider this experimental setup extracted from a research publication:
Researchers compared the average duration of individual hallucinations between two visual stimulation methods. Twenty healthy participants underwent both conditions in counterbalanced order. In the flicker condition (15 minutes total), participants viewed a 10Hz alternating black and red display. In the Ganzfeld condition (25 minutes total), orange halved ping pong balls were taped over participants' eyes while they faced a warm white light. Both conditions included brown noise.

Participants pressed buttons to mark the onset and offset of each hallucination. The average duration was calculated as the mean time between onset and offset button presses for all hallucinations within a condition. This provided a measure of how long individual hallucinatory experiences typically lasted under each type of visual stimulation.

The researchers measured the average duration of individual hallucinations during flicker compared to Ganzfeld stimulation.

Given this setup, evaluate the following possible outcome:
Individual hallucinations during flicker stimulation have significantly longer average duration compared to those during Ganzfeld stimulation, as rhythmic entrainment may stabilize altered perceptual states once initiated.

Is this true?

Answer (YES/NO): NO